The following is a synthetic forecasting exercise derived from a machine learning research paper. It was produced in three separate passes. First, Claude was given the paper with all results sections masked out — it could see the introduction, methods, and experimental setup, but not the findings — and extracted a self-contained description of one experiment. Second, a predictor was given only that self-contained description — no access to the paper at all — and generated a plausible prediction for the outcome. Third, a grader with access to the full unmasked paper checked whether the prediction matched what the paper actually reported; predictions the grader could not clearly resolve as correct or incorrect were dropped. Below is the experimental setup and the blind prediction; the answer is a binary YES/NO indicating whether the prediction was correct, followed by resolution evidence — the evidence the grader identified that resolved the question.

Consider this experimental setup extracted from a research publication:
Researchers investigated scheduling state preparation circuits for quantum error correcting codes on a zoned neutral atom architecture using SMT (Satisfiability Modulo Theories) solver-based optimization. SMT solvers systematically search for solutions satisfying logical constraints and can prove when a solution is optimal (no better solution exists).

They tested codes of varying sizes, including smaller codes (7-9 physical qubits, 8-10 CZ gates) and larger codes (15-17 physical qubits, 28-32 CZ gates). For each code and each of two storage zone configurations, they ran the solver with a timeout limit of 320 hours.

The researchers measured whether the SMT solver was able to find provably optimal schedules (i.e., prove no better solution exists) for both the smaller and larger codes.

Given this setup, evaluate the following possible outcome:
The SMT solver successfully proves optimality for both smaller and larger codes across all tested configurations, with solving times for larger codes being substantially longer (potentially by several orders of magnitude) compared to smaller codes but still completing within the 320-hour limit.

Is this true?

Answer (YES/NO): NO